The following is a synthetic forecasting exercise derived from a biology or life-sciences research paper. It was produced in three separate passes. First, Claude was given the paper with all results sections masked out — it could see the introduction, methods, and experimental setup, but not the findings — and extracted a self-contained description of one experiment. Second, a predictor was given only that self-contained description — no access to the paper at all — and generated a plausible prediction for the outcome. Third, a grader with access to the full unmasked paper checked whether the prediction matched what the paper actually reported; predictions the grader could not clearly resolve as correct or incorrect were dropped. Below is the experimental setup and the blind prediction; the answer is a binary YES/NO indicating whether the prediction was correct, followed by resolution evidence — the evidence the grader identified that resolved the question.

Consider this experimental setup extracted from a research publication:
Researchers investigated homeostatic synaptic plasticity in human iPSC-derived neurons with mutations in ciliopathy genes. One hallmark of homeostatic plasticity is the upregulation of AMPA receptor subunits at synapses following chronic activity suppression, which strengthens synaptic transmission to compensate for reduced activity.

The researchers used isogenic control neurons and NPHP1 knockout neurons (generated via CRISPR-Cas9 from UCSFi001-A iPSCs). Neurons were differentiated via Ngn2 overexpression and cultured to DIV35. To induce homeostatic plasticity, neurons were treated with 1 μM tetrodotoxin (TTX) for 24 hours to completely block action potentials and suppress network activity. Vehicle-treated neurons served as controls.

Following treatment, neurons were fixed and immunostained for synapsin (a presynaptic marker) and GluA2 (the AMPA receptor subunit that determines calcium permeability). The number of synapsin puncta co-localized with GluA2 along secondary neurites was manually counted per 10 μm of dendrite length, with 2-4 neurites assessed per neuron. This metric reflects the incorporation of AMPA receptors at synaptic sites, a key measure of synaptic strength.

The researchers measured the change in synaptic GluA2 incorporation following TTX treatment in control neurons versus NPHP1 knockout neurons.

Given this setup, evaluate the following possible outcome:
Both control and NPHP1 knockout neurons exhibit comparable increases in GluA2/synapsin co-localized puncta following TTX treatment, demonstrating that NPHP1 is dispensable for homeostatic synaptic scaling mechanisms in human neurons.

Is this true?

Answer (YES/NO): NO